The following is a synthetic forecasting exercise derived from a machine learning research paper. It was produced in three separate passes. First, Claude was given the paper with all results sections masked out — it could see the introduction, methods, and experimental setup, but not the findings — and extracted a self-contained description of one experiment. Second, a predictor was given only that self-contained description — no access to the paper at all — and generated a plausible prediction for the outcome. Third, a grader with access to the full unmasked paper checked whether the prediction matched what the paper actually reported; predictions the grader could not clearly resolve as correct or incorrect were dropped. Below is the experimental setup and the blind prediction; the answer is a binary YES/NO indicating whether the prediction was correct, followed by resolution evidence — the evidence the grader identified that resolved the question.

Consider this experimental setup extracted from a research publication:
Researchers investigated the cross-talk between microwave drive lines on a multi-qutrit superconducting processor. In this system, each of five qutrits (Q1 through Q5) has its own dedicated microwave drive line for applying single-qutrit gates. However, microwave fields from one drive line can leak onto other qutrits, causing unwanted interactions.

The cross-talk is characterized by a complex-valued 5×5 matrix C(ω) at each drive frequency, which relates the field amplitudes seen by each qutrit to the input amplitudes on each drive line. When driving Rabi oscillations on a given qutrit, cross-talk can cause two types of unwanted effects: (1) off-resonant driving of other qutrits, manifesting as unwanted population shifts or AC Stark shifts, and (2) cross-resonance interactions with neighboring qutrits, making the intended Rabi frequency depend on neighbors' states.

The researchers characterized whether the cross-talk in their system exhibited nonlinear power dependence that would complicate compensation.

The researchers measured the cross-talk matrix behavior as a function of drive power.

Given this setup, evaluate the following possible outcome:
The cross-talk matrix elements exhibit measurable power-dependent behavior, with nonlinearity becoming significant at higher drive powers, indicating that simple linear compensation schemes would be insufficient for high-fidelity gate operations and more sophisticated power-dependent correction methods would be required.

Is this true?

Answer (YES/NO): NO